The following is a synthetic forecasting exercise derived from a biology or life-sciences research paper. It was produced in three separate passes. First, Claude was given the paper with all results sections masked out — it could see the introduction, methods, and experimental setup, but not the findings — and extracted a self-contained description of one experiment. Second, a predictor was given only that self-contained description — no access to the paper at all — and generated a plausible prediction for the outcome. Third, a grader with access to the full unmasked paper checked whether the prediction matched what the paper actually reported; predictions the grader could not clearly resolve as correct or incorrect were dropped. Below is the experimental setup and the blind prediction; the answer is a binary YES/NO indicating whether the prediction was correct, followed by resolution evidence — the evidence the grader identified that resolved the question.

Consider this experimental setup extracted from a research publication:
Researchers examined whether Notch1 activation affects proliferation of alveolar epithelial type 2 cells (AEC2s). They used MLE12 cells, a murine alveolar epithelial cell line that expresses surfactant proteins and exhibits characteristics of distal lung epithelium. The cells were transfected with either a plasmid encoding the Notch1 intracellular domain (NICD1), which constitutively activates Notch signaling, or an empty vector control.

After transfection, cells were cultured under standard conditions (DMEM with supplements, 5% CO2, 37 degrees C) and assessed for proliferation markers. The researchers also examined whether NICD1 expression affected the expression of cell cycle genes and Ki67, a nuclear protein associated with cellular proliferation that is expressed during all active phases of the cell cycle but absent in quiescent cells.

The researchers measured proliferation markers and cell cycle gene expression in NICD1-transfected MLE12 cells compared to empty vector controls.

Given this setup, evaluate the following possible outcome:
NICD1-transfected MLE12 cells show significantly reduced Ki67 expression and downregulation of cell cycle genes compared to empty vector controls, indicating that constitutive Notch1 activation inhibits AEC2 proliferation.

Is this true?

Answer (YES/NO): NO